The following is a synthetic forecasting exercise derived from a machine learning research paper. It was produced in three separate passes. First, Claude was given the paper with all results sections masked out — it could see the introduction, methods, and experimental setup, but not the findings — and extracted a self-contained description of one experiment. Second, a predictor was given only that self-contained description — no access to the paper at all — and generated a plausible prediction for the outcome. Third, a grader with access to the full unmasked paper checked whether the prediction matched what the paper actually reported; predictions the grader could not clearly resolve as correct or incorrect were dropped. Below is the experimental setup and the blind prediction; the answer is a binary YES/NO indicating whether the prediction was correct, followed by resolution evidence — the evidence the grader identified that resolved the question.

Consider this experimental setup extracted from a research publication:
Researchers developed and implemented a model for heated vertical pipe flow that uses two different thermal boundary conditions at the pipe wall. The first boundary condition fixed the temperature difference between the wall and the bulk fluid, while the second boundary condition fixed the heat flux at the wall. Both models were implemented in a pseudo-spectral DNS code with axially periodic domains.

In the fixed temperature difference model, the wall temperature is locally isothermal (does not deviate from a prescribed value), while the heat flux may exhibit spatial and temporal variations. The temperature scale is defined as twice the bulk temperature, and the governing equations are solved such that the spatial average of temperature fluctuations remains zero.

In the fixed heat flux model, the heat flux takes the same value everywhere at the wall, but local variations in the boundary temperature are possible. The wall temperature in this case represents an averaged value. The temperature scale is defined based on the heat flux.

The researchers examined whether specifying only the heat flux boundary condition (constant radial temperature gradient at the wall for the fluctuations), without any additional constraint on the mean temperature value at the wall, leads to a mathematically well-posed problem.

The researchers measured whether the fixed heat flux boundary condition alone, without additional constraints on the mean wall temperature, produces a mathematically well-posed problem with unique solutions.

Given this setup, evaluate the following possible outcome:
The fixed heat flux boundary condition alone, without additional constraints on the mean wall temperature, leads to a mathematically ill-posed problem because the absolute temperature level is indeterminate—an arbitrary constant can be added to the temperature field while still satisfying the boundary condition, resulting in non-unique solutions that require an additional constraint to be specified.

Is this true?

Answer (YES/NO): YES